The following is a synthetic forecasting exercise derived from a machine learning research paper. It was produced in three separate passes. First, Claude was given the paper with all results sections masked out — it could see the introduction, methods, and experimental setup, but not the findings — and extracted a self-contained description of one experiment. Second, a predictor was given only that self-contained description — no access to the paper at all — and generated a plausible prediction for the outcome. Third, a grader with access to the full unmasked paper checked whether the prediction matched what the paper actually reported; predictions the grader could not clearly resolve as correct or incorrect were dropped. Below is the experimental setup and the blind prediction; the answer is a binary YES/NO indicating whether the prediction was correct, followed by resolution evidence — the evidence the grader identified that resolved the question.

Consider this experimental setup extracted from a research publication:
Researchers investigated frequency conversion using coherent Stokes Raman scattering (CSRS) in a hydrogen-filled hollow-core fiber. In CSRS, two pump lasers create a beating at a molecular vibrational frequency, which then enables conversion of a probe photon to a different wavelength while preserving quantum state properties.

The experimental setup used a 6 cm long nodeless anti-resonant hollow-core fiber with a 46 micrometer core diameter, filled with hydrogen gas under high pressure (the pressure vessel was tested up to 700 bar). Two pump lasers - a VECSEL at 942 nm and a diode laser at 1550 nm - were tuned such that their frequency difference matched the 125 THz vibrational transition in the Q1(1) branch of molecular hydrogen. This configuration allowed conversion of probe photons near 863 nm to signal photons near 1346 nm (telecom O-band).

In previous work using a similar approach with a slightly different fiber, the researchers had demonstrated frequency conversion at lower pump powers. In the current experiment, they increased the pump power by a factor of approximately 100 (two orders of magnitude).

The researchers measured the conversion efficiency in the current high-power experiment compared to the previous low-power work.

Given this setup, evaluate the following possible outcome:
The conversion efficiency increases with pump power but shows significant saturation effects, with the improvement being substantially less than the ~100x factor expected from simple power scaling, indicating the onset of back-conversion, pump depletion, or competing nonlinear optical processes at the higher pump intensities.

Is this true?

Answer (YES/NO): NO